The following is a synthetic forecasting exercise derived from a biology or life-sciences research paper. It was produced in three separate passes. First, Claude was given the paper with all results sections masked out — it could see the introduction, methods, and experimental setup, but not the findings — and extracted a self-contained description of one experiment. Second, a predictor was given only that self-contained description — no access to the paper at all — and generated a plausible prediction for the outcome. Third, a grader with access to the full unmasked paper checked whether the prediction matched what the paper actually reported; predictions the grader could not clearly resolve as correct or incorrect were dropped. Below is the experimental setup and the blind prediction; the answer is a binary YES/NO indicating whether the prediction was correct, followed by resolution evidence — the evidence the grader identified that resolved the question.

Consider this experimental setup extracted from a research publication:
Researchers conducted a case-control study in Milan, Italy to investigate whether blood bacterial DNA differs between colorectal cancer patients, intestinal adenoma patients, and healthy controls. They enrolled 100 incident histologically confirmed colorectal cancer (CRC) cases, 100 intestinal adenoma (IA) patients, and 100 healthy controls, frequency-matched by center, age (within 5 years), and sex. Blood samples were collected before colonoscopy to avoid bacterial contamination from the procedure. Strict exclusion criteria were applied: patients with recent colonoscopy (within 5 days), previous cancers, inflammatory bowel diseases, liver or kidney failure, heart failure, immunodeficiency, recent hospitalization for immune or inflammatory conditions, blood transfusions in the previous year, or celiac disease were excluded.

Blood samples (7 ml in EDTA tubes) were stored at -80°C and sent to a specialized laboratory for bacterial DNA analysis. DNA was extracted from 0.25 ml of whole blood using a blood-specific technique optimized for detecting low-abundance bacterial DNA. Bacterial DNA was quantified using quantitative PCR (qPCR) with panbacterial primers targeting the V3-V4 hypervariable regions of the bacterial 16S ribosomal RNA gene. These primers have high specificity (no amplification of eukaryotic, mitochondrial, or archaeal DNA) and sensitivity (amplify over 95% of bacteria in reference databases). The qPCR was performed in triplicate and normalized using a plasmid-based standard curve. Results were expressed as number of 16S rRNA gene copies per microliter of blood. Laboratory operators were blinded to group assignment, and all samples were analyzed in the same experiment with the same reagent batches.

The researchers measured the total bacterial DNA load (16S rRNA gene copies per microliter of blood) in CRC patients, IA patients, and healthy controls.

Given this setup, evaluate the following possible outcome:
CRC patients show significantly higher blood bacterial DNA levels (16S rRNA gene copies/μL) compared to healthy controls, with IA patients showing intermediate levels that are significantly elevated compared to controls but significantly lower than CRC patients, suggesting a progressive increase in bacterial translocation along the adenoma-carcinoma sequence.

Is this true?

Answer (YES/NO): NO